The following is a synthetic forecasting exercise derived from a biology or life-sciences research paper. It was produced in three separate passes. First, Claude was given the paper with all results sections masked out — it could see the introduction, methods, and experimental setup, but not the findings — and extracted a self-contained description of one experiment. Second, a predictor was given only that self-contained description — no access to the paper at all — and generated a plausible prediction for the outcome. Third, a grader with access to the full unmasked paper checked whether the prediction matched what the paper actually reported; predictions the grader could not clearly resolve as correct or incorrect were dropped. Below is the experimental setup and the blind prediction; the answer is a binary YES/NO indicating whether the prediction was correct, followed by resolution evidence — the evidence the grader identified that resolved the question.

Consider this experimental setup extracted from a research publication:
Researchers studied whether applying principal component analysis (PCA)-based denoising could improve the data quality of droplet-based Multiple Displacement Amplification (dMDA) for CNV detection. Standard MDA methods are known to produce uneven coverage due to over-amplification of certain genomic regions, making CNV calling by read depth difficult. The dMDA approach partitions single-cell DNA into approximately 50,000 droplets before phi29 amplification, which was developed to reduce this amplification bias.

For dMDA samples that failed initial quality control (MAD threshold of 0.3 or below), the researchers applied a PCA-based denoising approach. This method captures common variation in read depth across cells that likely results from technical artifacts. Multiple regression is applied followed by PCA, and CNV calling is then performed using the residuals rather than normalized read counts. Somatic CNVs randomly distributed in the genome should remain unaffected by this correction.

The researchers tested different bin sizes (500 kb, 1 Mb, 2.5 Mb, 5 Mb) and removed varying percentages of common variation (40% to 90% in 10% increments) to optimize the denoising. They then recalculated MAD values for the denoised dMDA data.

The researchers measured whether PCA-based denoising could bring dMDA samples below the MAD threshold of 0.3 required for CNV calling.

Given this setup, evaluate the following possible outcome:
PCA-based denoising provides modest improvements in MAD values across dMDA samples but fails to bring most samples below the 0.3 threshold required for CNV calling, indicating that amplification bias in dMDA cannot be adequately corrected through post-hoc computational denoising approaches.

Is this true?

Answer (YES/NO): YES